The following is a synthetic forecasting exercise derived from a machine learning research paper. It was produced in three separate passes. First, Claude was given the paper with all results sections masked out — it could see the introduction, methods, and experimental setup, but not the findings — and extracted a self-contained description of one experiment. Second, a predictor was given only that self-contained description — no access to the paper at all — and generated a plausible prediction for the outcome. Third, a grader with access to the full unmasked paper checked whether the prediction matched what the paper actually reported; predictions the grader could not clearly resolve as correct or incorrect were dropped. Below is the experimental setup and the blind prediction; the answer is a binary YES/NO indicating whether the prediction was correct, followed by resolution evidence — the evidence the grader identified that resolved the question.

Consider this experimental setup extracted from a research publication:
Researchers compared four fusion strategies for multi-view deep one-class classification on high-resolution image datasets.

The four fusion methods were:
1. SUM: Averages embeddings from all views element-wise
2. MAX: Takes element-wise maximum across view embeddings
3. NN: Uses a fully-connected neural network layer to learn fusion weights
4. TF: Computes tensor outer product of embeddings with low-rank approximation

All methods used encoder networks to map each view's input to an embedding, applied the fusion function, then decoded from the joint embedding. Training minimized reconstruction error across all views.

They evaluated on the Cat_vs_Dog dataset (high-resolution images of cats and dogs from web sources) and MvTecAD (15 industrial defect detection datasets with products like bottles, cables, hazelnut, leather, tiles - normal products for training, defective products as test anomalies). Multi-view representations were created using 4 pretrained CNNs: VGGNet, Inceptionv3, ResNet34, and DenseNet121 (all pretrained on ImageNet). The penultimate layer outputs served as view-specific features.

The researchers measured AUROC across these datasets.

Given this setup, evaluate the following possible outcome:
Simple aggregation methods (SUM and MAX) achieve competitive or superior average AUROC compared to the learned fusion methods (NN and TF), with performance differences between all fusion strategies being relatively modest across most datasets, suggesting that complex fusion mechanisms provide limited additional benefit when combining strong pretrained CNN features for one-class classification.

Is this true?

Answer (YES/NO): YES